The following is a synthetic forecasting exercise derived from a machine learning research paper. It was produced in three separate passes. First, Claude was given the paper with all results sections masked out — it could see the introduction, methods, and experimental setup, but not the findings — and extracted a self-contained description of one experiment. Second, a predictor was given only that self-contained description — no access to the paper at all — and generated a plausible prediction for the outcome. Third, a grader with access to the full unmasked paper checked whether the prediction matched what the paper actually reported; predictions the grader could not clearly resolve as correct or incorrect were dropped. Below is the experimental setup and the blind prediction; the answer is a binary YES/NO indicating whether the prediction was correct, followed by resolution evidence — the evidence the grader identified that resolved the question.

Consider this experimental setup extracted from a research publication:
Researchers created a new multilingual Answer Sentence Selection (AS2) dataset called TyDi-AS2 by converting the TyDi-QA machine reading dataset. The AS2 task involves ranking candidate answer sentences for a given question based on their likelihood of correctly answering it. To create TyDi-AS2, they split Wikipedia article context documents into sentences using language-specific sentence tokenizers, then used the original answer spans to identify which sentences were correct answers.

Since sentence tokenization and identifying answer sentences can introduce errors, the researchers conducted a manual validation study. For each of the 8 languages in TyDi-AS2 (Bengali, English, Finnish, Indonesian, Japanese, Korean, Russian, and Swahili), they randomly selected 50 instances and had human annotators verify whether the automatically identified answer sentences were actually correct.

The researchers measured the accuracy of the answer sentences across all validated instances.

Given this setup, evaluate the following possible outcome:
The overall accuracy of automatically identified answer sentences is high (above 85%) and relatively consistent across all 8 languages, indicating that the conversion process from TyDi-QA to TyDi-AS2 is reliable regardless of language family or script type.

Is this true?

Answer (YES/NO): NO